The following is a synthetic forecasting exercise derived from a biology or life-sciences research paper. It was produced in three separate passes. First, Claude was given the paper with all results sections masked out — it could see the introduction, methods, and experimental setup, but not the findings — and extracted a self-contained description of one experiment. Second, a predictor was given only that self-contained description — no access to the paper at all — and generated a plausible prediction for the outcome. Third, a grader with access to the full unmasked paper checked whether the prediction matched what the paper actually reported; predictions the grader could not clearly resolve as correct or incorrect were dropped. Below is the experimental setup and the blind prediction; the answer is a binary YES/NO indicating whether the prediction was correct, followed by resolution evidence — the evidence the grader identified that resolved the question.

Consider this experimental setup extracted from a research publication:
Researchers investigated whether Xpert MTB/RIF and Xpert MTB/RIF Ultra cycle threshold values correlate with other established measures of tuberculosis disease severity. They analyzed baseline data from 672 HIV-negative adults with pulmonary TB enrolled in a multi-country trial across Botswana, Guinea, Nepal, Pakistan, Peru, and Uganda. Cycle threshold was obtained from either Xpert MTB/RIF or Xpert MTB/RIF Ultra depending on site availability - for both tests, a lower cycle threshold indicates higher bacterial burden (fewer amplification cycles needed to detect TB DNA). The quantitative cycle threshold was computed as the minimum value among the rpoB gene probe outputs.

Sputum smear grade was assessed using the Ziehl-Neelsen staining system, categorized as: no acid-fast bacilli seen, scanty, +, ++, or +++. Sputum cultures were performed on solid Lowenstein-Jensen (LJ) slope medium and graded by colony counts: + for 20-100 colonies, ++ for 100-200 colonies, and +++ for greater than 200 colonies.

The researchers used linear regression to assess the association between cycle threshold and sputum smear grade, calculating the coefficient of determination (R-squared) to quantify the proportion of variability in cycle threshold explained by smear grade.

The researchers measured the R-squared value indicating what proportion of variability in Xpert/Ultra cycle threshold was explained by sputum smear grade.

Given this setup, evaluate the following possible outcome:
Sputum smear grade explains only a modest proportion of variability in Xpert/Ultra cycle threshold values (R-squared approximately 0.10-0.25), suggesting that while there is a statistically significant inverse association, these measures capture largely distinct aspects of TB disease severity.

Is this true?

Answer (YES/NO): NO